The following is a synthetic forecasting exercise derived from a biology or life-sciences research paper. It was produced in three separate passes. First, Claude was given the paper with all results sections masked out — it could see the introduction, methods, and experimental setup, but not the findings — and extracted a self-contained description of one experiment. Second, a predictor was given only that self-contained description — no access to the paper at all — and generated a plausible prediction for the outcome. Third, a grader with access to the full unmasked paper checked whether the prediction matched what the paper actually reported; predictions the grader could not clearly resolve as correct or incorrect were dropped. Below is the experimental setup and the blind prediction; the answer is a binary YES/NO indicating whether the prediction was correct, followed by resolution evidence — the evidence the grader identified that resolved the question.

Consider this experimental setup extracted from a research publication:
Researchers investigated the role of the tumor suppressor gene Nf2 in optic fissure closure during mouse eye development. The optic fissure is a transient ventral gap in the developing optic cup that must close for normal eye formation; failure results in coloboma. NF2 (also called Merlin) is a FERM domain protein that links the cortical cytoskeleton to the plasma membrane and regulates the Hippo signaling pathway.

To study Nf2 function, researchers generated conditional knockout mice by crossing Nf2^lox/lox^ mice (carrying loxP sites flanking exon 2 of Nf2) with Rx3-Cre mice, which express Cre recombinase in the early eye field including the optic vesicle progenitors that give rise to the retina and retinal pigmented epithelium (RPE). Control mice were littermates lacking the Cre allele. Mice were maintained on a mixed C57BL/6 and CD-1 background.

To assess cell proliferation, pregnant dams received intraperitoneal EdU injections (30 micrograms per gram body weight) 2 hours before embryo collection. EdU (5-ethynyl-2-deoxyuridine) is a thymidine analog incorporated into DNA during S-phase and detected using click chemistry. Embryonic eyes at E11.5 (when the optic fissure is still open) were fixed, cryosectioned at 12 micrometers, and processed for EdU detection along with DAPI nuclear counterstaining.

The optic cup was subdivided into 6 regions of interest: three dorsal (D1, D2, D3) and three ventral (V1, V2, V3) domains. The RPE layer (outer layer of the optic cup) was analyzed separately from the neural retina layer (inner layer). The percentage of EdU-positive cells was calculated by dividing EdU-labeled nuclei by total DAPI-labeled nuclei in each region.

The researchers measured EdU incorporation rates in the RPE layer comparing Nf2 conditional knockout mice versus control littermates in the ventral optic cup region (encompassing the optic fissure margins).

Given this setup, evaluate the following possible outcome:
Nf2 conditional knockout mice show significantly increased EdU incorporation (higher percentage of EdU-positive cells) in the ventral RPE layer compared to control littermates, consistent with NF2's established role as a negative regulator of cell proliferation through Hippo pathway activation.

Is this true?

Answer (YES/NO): YES